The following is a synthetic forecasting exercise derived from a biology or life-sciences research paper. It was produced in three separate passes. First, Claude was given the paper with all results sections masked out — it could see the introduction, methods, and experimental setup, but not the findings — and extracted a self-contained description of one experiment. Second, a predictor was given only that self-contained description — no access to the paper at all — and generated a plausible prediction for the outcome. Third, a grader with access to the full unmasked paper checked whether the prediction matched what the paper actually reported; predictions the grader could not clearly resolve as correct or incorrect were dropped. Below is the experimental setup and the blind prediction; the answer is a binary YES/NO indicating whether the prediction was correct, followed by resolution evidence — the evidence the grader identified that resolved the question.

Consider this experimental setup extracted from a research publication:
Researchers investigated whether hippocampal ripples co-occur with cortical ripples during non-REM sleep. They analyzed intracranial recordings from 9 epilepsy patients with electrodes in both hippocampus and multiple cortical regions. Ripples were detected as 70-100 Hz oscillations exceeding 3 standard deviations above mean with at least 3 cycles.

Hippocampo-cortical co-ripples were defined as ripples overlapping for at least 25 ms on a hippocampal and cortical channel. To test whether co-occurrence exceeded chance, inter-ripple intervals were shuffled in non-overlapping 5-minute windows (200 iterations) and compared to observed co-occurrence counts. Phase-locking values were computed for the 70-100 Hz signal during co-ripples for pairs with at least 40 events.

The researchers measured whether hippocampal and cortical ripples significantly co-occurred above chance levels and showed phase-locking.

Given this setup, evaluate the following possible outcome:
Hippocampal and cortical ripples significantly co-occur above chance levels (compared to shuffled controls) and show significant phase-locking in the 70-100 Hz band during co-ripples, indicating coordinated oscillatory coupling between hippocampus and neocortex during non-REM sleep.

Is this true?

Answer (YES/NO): NO